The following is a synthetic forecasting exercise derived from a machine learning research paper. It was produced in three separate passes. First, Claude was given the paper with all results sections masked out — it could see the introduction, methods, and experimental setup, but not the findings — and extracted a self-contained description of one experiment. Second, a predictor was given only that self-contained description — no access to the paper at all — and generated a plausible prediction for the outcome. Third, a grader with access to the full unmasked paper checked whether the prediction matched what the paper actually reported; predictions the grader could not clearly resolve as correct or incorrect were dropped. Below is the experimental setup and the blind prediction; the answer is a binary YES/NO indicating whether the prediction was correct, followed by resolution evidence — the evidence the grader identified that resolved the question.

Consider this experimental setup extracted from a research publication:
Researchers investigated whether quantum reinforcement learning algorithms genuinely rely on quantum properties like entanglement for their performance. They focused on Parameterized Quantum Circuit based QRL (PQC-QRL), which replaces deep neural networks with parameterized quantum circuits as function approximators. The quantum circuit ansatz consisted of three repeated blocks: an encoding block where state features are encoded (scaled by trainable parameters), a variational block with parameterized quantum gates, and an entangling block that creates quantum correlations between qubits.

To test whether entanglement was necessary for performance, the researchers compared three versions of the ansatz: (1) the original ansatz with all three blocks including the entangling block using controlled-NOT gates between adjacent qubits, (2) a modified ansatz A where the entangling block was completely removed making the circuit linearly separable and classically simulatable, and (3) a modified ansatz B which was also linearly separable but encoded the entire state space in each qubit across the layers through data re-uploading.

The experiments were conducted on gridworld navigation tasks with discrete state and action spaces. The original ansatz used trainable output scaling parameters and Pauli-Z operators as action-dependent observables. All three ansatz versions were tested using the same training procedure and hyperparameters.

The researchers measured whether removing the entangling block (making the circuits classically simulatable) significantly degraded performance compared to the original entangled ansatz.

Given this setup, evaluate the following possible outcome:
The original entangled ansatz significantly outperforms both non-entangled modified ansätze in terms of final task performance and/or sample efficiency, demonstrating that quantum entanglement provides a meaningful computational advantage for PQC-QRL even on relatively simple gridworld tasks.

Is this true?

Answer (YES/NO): NO